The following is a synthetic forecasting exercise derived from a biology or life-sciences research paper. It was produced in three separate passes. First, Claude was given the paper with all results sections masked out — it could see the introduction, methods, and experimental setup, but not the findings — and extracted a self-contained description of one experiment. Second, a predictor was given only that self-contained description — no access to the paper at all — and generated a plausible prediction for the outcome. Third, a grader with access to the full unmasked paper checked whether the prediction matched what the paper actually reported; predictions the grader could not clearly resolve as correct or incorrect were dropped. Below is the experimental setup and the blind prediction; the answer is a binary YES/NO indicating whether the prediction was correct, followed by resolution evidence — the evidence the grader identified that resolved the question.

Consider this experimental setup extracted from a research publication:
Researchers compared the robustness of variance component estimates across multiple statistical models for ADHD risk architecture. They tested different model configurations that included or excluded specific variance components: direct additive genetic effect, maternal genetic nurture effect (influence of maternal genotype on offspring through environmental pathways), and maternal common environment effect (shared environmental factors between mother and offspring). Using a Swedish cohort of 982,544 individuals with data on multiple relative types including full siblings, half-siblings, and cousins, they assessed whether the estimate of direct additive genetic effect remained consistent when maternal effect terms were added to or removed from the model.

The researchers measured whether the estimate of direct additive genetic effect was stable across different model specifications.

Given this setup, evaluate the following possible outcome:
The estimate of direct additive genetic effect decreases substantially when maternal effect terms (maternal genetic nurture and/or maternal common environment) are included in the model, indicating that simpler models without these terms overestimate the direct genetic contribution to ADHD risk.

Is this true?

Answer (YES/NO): YES